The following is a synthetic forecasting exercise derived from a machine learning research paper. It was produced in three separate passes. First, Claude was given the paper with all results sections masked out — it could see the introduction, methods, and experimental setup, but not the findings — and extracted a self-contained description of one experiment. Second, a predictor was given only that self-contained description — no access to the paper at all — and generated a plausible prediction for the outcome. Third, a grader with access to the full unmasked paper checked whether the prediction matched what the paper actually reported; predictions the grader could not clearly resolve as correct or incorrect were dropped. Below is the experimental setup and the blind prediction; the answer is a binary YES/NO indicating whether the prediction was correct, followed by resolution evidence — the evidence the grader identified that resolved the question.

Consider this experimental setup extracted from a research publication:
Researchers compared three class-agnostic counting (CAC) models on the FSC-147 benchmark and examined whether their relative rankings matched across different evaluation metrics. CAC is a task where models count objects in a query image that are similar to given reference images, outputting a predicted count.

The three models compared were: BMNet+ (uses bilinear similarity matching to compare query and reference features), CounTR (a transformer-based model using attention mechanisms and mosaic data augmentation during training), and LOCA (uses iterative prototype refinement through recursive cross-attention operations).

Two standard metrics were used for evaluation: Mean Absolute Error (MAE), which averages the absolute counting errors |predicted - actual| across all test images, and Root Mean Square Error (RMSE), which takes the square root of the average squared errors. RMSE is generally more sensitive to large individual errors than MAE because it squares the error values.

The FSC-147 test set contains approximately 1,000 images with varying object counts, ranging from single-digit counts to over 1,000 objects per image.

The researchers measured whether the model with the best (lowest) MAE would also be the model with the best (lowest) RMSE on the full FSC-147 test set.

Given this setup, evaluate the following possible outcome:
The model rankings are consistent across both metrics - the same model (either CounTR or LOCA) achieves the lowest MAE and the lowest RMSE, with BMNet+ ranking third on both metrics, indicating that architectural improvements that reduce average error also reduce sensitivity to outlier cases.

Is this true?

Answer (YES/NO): YES